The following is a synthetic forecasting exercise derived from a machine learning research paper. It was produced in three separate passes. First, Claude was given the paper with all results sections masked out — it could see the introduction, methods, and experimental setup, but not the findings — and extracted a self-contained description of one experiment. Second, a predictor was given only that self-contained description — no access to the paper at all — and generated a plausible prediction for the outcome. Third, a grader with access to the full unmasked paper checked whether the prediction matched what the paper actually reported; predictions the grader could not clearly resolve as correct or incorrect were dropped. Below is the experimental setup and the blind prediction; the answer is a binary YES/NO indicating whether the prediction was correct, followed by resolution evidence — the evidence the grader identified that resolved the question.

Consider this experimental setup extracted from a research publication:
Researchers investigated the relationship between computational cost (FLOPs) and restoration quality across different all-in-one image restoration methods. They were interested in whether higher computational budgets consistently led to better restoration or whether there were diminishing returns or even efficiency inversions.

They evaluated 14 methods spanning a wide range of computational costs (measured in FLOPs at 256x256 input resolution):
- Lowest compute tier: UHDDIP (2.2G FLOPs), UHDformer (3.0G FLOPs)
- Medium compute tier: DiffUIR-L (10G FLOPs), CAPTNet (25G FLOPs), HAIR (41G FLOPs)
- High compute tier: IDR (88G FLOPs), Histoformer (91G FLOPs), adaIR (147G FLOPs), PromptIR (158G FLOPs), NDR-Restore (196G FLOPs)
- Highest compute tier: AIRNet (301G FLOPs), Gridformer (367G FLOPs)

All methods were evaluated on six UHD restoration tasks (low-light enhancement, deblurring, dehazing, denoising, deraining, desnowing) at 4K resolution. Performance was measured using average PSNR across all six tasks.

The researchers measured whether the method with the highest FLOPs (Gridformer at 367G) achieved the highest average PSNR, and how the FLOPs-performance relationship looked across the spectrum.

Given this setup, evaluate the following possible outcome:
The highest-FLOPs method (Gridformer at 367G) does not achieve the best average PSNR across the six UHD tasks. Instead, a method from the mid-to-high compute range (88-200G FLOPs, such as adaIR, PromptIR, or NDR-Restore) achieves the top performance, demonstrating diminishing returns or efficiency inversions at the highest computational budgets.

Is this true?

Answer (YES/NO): NO